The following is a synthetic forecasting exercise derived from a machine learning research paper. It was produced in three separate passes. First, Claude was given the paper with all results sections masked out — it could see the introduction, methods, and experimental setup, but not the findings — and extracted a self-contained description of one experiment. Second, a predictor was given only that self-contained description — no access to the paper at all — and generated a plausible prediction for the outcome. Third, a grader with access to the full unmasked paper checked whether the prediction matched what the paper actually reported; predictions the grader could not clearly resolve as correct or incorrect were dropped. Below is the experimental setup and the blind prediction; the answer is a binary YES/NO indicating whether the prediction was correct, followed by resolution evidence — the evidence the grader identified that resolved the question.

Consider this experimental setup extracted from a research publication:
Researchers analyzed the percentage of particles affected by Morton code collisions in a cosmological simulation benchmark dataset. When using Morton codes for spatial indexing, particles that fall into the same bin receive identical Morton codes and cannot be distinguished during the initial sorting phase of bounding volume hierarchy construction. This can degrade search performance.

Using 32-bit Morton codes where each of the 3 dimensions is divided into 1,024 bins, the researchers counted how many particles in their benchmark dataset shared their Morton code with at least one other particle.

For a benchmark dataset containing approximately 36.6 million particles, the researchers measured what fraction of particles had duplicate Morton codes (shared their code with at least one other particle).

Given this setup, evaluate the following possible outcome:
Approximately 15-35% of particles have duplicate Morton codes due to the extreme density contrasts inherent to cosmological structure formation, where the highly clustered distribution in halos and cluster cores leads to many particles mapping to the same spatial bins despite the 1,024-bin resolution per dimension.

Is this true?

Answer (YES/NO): NO